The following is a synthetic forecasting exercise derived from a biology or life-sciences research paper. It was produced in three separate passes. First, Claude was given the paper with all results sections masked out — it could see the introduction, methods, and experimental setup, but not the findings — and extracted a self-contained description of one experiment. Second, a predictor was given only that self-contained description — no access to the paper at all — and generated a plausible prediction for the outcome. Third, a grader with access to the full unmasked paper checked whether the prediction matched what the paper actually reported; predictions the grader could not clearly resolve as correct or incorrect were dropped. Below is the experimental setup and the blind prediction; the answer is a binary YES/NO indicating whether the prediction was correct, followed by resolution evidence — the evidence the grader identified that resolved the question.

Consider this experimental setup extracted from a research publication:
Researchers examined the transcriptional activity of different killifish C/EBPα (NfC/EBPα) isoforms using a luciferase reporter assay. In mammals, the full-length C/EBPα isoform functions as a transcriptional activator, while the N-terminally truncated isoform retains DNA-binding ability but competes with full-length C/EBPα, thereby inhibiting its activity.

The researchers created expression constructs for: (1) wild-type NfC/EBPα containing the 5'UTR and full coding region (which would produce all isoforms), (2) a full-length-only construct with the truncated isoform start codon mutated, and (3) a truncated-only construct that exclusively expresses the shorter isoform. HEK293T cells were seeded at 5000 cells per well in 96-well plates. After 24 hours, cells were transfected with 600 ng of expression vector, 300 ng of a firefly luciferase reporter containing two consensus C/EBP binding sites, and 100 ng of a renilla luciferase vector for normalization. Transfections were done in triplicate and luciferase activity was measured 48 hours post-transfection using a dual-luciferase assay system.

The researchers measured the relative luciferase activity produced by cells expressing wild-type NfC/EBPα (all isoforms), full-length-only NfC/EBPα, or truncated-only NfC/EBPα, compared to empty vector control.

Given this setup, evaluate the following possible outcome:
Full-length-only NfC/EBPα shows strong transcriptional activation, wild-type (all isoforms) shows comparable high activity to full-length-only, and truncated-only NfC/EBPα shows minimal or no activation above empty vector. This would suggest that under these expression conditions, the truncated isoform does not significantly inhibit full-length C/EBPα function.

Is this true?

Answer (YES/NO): NO